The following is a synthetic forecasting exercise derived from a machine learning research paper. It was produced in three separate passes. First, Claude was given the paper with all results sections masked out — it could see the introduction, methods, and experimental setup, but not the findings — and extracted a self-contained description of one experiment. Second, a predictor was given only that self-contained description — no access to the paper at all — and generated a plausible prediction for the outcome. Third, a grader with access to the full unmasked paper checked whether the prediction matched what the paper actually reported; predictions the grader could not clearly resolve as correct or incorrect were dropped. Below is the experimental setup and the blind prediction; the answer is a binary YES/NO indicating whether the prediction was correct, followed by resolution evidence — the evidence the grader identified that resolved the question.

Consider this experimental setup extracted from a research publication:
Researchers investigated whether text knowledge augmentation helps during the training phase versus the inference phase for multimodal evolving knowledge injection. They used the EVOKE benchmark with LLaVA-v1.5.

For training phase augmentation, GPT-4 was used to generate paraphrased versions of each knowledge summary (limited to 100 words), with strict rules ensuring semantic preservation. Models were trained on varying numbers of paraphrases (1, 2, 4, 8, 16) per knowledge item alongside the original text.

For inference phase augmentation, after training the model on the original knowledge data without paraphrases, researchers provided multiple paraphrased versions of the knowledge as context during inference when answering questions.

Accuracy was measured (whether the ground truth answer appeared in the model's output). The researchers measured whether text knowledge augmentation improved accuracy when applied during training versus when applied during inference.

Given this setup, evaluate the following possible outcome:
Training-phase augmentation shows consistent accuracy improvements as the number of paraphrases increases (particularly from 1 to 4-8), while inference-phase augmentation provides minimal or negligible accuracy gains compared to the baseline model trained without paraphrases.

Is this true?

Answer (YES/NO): NO